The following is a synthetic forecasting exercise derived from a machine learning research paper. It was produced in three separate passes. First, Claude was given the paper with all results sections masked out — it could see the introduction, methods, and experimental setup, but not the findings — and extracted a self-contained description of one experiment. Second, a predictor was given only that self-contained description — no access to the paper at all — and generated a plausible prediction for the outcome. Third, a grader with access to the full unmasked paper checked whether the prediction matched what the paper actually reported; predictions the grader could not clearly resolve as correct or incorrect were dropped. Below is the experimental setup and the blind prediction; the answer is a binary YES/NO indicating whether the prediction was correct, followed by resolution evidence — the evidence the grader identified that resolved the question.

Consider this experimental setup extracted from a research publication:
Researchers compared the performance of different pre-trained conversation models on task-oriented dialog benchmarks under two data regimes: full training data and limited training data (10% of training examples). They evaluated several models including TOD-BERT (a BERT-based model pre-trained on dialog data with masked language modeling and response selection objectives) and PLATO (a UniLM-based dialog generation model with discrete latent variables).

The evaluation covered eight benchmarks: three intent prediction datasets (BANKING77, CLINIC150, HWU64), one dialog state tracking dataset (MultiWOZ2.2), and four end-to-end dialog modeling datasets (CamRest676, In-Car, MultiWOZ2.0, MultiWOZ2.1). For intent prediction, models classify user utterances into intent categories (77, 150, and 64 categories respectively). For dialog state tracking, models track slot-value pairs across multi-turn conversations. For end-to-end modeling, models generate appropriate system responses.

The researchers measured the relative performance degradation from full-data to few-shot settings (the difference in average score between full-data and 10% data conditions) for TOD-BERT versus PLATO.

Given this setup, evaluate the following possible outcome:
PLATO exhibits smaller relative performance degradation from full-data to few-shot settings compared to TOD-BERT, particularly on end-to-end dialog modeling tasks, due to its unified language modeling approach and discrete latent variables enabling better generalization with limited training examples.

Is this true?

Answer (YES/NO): YES